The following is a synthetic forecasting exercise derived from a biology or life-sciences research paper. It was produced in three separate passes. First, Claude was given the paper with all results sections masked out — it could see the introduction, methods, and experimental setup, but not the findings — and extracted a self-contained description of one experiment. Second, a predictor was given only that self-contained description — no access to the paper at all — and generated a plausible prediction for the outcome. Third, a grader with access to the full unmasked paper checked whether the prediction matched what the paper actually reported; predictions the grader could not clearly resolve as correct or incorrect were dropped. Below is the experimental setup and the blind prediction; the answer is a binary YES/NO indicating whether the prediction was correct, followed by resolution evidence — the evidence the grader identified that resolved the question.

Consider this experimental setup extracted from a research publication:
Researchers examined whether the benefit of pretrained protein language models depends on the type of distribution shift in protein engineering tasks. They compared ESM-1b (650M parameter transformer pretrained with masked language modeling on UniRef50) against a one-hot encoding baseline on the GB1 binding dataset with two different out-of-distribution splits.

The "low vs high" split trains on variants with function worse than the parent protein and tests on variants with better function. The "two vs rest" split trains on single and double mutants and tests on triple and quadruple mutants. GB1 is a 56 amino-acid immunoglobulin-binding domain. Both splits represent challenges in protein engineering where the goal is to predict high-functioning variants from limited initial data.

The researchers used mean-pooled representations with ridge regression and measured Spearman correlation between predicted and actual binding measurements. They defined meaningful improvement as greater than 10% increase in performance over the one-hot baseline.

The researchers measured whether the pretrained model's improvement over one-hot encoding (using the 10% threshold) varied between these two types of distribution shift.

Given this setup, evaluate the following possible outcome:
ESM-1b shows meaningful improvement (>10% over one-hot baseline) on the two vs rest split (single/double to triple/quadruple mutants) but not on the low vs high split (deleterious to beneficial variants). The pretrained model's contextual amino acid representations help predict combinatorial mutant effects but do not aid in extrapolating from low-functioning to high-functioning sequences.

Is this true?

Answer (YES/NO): NO